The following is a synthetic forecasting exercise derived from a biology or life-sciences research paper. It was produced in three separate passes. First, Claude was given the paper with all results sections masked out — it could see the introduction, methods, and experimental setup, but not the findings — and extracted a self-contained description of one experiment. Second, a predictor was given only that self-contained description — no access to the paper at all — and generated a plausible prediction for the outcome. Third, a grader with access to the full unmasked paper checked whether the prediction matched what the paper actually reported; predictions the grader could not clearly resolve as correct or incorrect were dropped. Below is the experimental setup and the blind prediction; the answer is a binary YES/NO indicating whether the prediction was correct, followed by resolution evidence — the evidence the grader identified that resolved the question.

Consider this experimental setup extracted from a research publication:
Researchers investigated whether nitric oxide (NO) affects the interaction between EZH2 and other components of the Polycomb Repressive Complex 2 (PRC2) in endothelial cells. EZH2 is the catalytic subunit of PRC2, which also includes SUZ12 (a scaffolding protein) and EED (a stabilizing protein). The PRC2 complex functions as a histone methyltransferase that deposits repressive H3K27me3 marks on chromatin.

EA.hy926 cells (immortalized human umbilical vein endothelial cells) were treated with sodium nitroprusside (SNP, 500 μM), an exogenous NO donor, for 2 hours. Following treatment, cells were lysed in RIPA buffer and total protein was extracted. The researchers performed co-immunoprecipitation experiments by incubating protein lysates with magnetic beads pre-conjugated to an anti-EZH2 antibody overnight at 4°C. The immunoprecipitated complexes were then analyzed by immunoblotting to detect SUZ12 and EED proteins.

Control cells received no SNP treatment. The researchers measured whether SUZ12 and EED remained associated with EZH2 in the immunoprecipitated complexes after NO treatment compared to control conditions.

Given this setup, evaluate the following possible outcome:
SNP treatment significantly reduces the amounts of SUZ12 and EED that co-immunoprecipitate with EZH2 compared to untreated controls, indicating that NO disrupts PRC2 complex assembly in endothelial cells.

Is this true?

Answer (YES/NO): NO